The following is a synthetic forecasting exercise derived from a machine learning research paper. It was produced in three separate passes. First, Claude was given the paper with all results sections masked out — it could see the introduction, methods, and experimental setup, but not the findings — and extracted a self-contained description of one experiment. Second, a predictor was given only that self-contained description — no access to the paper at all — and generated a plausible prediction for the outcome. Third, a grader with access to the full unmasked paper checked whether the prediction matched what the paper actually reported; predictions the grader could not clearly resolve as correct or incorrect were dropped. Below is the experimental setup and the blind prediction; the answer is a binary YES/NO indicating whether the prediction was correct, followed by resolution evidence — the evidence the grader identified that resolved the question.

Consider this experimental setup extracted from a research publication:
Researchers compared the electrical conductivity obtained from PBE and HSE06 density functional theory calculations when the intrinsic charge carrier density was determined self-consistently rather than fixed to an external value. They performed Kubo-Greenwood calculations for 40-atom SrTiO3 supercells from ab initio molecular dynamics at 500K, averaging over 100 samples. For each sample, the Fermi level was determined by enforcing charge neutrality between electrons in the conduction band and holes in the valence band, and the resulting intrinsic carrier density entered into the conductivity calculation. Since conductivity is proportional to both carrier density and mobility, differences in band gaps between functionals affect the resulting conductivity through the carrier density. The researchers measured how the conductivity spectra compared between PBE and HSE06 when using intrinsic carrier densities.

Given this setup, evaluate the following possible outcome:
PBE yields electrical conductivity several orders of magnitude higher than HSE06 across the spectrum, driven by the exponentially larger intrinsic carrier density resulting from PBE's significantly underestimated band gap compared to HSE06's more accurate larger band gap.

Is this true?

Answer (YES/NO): YES